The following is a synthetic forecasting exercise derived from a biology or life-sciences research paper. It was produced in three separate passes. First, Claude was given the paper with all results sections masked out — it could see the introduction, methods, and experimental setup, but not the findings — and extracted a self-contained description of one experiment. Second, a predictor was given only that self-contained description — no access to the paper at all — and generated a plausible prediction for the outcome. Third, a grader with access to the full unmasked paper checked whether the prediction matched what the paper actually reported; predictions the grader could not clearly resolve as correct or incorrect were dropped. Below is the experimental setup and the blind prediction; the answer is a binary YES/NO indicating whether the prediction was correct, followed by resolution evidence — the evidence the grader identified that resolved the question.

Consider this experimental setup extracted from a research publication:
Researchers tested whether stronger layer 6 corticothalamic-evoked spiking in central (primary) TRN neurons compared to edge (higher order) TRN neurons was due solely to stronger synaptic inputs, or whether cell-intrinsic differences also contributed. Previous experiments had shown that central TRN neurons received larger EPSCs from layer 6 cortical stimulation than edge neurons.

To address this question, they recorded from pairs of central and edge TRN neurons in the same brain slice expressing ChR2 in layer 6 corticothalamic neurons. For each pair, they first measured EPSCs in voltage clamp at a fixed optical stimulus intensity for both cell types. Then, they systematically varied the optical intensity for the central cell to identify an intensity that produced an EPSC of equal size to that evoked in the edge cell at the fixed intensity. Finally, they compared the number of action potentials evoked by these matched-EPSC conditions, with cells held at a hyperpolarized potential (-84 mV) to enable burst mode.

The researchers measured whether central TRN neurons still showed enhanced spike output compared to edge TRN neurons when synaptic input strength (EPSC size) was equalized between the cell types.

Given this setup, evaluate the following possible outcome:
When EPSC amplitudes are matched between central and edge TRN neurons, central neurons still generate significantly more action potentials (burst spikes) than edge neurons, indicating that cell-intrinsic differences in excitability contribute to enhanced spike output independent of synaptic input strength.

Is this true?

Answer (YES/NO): YES